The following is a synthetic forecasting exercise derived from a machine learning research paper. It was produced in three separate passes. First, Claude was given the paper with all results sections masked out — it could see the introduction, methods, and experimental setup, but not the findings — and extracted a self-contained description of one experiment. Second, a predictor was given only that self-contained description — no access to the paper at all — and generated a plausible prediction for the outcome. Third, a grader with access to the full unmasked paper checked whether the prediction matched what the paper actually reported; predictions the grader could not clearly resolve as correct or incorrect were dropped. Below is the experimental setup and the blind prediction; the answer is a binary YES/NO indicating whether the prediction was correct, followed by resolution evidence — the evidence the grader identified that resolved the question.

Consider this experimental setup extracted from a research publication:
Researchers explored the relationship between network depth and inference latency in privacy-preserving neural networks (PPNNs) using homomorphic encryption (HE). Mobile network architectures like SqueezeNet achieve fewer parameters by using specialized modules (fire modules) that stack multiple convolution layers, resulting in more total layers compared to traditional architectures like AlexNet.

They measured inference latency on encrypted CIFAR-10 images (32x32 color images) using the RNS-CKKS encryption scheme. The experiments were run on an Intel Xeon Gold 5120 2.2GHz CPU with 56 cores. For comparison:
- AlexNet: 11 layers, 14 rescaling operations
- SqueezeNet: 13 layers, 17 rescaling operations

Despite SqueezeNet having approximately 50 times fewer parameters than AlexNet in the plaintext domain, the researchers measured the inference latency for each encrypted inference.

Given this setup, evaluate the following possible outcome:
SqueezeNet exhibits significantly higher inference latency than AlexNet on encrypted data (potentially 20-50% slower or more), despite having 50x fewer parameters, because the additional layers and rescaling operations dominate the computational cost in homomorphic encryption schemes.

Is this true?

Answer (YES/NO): NO